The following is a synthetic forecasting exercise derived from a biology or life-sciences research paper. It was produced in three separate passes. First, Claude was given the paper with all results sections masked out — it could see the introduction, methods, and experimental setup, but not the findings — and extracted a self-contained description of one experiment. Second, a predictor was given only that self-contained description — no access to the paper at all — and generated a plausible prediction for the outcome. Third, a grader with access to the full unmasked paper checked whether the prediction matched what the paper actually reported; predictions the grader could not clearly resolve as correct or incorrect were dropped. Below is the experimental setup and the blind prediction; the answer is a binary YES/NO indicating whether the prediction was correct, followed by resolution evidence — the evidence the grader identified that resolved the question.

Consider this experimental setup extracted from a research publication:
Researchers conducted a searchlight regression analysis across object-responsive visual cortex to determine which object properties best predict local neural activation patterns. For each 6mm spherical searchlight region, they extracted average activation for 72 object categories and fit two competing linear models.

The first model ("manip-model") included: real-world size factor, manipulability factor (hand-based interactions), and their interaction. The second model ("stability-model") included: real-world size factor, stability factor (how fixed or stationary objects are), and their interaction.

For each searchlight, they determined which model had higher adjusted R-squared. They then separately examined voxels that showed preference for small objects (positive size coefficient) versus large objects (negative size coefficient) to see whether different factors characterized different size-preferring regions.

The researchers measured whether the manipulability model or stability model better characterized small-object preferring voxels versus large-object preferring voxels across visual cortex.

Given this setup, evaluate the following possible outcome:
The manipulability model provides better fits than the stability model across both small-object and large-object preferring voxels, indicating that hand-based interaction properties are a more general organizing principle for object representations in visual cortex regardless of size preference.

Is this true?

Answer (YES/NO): NO